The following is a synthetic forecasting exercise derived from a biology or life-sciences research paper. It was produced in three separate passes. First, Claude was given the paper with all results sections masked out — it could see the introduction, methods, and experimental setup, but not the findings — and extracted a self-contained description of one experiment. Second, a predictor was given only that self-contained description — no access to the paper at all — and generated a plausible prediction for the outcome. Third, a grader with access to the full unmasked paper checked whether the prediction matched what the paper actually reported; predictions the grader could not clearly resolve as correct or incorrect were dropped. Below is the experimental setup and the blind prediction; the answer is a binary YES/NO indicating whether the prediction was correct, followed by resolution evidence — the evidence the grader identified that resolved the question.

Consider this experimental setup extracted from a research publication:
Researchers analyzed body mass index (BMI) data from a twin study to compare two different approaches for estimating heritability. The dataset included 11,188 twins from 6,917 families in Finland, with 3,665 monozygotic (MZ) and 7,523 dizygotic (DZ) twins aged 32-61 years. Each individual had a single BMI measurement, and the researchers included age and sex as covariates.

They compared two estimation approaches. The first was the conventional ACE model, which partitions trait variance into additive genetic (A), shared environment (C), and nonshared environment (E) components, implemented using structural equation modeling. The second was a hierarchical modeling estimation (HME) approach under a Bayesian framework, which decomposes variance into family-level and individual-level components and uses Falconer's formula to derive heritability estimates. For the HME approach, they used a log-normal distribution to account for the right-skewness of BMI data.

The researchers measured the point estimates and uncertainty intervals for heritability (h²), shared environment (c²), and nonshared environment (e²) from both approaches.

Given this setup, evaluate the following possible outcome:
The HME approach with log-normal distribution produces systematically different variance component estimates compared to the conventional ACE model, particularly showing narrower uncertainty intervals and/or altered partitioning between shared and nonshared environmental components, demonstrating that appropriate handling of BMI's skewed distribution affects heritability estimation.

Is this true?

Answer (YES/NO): NO